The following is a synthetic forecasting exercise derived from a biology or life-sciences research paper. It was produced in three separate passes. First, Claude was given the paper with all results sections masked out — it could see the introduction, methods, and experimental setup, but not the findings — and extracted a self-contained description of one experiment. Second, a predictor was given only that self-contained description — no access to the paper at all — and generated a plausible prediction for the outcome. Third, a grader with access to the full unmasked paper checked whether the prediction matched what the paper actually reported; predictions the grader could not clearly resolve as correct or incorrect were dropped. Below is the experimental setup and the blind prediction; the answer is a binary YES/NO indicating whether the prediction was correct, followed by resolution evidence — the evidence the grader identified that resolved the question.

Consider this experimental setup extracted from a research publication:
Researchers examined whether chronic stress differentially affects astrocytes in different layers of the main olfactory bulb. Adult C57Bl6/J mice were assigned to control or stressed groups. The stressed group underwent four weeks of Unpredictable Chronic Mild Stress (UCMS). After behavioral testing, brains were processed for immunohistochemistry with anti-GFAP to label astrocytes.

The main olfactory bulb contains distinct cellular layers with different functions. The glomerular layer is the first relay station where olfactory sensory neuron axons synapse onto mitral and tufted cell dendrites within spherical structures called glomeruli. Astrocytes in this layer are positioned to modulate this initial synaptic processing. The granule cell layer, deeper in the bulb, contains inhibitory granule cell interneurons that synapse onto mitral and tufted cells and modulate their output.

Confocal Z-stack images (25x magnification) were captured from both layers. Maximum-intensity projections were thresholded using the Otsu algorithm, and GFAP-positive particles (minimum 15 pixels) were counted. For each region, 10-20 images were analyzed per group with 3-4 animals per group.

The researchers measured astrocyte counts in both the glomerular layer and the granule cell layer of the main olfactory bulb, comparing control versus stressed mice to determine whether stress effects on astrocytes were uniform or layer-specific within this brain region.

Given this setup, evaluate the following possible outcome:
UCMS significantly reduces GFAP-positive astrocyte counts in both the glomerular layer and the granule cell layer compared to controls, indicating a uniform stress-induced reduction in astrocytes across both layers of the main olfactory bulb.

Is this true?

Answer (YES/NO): NO